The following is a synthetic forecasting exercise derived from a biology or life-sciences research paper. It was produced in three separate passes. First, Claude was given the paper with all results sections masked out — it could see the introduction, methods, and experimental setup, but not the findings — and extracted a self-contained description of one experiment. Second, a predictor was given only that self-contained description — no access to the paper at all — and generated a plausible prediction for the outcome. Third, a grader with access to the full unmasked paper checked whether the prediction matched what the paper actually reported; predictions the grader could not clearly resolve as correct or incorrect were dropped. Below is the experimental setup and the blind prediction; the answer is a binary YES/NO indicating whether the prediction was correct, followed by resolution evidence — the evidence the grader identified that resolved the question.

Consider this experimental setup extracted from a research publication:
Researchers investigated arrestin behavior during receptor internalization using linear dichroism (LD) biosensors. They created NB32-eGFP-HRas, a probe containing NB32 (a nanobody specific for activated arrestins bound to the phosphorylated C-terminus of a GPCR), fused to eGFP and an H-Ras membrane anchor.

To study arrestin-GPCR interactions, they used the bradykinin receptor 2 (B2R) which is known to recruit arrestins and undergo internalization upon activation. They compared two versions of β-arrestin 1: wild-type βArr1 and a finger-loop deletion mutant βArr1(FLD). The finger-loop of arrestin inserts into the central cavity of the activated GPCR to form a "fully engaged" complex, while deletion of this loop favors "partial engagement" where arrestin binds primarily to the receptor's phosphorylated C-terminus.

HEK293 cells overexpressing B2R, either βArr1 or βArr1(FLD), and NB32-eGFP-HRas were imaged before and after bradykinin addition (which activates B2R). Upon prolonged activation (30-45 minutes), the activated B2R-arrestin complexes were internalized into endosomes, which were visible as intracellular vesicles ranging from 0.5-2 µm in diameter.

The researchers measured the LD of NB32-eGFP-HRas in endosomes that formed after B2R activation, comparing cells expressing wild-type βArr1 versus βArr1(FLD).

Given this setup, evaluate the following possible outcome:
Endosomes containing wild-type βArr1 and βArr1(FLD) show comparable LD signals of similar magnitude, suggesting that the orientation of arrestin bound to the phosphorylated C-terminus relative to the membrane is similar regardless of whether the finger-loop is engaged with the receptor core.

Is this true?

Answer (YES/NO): NO